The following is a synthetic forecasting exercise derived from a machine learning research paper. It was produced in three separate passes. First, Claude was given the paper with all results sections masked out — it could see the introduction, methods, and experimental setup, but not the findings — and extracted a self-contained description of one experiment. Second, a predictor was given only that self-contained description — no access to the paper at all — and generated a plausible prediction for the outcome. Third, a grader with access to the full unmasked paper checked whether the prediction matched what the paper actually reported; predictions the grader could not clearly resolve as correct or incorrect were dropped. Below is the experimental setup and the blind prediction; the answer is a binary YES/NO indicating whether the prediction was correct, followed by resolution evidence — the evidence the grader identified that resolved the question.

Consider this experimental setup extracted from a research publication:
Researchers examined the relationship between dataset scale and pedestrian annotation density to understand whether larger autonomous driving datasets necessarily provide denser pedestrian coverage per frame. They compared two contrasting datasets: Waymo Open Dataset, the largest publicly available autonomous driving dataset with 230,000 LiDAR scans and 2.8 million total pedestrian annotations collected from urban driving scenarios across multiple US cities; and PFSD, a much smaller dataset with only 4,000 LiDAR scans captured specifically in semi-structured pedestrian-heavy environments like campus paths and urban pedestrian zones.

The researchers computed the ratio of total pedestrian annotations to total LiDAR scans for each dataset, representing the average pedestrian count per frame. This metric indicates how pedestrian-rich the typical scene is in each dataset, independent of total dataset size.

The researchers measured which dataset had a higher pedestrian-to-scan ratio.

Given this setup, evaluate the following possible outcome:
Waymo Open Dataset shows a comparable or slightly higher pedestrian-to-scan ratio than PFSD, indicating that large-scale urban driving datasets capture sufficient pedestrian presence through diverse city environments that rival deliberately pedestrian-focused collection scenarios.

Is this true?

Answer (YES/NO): NO